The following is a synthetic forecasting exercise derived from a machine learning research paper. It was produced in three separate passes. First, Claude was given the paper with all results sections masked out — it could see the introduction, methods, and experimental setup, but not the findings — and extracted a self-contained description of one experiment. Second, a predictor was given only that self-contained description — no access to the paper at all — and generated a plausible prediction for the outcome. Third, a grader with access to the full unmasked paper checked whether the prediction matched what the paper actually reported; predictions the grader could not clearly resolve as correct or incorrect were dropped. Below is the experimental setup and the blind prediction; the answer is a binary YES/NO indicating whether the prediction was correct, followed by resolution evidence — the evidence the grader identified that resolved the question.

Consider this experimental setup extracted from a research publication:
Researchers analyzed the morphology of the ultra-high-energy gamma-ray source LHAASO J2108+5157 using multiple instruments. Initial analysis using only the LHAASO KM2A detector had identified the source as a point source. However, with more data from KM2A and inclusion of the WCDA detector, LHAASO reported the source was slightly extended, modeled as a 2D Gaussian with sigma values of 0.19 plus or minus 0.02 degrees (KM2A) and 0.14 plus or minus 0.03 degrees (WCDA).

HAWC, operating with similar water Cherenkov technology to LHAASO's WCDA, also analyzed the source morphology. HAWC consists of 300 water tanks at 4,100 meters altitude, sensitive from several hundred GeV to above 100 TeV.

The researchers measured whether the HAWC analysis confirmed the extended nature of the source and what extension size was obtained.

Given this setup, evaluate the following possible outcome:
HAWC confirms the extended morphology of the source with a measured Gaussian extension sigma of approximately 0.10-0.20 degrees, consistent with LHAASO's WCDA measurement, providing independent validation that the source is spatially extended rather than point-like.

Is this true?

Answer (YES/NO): NO